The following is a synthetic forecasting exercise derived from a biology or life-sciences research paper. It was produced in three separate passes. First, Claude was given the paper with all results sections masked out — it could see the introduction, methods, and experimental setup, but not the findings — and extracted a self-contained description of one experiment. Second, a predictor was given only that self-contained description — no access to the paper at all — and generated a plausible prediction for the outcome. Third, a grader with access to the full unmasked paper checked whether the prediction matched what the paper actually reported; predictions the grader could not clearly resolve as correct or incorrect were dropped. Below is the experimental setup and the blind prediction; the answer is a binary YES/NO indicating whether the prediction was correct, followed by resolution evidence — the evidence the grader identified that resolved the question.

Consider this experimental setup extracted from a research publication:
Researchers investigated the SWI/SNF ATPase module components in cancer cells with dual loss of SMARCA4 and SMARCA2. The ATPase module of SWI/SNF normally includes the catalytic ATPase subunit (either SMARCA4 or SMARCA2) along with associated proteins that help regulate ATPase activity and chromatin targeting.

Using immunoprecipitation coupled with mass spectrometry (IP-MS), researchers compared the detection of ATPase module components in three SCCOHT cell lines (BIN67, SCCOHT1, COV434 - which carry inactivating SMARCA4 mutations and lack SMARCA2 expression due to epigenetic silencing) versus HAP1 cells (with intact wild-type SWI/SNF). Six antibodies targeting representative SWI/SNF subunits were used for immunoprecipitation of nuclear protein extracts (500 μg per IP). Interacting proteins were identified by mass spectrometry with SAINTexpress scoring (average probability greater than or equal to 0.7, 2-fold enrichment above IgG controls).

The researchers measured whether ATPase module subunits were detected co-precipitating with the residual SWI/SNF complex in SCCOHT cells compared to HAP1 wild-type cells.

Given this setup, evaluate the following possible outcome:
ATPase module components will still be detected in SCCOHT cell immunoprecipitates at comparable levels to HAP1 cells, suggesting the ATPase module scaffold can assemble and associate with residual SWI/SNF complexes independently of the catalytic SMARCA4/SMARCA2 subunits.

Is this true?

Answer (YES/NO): NO